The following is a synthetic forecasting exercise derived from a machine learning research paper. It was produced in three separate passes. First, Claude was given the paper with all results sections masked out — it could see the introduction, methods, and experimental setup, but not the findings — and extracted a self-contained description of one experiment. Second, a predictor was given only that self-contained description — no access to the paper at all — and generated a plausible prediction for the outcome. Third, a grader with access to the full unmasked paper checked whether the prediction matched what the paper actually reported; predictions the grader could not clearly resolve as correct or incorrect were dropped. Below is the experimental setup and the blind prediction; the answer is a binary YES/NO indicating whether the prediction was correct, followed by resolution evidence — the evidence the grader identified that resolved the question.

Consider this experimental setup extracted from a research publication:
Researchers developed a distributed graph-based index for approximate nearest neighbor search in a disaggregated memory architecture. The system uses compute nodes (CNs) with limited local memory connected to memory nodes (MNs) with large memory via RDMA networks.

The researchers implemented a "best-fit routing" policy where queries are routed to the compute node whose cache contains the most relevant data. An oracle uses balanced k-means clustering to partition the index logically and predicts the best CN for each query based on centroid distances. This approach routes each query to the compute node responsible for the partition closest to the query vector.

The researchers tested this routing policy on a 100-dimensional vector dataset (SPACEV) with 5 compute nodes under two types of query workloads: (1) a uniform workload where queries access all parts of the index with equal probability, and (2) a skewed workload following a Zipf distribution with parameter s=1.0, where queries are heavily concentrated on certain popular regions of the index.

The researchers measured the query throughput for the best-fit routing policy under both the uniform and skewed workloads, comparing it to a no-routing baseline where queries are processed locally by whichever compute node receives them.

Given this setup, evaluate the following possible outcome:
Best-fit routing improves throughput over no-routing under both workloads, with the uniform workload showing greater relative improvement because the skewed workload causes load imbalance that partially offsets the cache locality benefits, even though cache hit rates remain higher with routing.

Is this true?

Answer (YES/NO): NO